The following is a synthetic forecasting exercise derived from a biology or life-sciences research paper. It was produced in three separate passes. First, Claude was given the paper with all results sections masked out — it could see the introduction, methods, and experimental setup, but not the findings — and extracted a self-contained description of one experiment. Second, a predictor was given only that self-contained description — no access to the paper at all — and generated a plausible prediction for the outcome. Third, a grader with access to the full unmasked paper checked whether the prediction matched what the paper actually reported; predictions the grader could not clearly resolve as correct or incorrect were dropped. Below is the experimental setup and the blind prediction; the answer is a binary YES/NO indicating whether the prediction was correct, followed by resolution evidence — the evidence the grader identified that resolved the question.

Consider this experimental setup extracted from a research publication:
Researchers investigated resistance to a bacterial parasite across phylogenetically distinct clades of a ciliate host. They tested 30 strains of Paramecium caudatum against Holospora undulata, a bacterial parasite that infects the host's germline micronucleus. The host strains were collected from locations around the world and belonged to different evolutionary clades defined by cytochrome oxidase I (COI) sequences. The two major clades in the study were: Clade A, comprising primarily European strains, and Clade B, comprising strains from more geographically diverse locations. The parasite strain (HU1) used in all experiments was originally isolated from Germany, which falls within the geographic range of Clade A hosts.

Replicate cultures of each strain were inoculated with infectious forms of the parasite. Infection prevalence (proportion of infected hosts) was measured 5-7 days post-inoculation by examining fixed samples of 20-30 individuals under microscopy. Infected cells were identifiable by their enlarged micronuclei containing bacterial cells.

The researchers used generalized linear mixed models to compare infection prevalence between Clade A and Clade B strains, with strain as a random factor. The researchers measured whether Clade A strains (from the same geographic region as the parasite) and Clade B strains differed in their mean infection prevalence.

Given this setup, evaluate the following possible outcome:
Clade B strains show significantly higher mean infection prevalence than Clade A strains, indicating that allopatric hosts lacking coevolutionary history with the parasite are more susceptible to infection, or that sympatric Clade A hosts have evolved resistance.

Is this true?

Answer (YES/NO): NO